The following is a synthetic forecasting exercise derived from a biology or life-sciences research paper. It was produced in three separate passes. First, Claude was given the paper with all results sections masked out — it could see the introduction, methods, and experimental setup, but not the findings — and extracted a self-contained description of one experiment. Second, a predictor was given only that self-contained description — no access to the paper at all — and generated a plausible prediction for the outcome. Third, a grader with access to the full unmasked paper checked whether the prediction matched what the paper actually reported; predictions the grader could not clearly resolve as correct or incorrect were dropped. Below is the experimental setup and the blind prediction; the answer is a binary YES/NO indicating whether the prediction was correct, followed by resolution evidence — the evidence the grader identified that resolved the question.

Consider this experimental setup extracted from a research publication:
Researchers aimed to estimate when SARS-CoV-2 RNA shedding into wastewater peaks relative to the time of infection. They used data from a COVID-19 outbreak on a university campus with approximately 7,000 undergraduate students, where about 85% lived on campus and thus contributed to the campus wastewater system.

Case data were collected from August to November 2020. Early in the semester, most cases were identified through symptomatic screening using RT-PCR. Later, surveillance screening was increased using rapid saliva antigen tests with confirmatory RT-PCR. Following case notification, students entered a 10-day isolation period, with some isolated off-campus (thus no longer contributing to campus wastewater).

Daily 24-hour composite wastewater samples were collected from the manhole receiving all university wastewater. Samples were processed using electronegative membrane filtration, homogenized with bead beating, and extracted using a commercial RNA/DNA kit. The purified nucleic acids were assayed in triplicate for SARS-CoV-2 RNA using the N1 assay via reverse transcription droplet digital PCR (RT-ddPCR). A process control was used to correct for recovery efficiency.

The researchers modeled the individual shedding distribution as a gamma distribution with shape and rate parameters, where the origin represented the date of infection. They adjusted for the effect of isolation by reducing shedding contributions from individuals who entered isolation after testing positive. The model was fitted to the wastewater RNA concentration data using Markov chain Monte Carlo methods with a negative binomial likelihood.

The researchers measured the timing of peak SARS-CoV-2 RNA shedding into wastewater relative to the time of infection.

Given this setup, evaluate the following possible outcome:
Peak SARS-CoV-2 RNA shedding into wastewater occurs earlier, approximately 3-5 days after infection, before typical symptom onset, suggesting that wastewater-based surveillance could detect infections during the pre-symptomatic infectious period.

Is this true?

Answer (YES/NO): NO